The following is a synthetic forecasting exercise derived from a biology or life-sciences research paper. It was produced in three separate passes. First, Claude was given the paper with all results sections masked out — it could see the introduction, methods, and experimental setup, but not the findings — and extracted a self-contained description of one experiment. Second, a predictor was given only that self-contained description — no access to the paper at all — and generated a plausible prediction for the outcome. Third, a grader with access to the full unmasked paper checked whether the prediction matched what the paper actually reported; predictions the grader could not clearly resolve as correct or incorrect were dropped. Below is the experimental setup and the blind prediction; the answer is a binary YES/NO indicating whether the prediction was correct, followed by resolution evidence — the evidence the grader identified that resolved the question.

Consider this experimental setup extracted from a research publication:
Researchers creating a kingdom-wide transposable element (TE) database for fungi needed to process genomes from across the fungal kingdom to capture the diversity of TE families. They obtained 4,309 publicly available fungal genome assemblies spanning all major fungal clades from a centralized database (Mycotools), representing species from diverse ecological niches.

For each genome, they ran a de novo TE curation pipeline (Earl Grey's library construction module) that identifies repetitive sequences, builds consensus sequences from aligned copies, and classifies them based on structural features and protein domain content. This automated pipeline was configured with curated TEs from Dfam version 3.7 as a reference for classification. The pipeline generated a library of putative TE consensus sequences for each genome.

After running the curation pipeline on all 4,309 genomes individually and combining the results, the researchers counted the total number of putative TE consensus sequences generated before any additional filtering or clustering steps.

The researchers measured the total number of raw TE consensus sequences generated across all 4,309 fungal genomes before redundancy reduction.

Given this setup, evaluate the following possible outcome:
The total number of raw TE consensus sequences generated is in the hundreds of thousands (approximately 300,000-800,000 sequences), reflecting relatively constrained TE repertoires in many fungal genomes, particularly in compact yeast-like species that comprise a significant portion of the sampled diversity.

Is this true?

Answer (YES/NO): YES